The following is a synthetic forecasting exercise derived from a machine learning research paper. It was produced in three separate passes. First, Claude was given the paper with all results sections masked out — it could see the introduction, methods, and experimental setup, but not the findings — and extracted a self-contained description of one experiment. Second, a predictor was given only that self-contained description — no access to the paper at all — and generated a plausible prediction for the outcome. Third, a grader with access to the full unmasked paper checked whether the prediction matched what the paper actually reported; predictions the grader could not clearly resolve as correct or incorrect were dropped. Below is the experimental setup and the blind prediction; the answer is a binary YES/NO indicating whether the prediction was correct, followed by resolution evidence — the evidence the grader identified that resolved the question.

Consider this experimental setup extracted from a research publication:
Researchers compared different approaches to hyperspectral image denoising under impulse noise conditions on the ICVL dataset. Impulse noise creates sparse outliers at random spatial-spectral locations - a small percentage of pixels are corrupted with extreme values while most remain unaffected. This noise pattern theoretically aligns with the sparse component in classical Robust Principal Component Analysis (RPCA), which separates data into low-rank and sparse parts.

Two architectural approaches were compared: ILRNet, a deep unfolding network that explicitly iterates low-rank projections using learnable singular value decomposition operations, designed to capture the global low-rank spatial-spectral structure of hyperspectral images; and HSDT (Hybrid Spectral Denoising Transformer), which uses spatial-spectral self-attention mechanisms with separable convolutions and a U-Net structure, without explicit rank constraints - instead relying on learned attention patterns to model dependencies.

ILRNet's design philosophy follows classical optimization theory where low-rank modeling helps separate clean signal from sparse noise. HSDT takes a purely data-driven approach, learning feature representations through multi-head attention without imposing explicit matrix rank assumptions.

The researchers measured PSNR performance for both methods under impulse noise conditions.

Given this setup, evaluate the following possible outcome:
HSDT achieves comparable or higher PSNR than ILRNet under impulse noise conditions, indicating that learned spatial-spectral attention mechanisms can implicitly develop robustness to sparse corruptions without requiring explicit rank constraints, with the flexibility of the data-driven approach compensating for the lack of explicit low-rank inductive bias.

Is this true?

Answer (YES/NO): YES